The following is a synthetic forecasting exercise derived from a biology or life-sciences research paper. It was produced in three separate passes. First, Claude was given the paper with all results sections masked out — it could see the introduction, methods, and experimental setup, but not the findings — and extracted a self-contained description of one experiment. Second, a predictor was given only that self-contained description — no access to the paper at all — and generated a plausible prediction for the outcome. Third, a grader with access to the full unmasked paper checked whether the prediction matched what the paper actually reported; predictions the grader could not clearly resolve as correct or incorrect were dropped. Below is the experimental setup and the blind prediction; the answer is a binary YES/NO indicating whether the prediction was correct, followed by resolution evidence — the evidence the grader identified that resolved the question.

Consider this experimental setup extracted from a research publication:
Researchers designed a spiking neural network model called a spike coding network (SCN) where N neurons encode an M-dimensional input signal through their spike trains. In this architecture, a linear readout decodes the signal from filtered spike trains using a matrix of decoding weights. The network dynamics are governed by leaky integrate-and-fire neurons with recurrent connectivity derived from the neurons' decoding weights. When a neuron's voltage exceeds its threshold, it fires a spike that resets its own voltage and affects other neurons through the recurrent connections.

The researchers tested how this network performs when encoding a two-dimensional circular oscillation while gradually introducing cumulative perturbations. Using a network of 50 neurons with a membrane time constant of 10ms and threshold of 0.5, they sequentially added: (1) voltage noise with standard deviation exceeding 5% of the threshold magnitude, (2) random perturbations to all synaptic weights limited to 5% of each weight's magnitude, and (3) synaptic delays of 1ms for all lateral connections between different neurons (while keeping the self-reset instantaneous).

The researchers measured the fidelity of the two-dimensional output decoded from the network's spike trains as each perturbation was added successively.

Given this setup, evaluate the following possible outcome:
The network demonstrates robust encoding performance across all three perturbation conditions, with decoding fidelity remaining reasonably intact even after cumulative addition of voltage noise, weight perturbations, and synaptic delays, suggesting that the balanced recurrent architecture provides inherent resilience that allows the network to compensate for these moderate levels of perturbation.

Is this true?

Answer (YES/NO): NO